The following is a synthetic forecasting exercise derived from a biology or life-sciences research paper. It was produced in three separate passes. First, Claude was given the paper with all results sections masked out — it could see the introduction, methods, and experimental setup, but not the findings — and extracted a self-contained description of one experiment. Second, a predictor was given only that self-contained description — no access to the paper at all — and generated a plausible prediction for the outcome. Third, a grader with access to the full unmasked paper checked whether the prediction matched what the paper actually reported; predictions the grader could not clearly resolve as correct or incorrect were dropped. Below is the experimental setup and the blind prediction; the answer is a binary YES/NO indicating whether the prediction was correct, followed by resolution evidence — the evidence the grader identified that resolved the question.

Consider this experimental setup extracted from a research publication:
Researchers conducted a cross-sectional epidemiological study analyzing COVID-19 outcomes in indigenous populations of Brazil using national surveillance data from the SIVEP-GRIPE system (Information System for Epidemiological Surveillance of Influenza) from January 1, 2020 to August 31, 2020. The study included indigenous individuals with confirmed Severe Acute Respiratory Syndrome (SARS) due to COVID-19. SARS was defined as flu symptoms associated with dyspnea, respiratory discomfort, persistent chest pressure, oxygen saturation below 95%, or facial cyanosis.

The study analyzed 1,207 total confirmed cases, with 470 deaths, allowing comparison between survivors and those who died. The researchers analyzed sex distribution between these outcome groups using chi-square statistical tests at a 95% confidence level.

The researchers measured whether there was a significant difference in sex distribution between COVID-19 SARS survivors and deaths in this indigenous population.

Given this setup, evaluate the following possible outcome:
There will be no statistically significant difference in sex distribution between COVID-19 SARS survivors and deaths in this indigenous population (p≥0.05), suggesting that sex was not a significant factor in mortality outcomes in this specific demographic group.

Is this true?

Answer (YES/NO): NO